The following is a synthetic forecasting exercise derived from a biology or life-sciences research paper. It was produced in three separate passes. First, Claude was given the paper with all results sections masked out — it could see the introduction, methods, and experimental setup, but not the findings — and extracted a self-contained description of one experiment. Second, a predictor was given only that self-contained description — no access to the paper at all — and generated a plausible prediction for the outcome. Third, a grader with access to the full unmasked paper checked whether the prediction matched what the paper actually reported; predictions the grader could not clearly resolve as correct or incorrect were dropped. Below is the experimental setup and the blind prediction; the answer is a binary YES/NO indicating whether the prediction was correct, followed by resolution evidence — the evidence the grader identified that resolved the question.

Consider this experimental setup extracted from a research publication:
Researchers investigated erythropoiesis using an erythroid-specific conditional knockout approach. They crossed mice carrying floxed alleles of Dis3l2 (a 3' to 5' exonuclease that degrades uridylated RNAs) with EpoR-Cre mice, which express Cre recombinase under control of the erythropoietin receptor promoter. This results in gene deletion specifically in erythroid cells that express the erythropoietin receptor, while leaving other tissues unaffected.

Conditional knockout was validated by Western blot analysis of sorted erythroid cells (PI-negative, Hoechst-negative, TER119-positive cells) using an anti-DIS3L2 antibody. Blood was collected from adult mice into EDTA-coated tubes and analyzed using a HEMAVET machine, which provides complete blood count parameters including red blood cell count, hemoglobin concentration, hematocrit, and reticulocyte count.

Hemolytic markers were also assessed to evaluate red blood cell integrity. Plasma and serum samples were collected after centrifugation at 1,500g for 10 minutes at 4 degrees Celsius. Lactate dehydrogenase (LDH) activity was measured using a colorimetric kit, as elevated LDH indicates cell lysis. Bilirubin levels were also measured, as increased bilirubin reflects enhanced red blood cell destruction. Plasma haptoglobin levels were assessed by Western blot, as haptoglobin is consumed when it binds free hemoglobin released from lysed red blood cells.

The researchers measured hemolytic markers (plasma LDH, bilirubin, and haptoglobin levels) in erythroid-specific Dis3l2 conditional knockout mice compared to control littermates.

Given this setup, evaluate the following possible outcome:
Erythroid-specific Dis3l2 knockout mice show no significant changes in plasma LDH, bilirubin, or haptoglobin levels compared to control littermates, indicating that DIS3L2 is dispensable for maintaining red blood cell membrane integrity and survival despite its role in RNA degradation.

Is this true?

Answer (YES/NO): YES